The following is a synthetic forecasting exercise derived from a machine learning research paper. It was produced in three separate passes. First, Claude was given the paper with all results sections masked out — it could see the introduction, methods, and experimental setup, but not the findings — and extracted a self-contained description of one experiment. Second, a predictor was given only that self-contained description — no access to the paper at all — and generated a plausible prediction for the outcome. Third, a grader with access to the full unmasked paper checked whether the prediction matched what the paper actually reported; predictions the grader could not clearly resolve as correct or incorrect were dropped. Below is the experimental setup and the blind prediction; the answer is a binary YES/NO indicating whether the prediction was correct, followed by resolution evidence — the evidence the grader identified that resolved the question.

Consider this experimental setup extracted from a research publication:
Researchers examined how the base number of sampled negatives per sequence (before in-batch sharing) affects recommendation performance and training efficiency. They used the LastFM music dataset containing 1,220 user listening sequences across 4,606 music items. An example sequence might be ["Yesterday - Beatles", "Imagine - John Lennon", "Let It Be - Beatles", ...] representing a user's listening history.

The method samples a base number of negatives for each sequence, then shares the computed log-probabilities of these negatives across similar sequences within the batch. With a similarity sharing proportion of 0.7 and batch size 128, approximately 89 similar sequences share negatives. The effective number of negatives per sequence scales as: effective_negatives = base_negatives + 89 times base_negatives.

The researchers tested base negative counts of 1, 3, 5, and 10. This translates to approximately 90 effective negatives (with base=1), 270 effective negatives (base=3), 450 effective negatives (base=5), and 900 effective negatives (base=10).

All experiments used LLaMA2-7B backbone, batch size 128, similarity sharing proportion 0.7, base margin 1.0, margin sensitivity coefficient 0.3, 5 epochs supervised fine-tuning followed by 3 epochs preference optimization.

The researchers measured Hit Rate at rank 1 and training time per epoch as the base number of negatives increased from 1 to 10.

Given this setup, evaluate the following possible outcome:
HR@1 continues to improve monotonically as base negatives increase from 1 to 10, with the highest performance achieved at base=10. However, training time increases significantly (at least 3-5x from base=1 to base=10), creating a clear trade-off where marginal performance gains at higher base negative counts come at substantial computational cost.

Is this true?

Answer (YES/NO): NO